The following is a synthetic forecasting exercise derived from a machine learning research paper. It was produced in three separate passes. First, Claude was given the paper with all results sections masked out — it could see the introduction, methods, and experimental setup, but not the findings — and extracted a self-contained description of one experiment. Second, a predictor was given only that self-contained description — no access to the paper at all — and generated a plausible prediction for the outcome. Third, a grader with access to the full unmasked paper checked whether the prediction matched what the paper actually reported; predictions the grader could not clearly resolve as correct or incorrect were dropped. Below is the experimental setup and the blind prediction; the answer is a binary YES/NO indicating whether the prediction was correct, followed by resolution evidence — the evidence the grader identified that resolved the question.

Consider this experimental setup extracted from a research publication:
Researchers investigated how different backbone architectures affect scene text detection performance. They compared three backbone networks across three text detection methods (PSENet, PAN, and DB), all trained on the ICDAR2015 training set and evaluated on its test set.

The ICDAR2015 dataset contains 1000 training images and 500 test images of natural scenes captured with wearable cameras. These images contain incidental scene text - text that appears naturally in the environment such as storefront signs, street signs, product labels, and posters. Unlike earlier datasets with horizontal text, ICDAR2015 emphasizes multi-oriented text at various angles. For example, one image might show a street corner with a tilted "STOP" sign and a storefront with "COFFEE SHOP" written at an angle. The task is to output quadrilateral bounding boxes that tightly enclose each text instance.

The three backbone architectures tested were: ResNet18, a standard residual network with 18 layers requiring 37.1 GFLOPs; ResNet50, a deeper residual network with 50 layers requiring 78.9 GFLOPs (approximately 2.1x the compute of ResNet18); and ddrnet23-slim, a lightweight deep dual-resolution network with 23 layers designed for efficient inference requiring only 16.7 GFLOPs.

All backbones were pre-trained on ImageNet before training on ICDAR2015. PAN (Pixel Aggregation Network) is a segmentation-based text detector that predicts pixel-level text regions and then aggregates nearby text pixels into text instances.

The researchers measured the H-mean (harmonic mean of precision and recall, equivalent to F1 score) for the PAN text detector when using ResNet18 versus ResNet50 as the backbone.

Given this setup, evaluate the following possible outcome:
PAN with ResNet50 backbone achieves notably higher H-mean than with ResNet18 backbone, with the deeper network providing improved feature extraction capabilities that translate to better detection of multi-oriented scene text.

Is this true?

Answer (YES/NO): NO